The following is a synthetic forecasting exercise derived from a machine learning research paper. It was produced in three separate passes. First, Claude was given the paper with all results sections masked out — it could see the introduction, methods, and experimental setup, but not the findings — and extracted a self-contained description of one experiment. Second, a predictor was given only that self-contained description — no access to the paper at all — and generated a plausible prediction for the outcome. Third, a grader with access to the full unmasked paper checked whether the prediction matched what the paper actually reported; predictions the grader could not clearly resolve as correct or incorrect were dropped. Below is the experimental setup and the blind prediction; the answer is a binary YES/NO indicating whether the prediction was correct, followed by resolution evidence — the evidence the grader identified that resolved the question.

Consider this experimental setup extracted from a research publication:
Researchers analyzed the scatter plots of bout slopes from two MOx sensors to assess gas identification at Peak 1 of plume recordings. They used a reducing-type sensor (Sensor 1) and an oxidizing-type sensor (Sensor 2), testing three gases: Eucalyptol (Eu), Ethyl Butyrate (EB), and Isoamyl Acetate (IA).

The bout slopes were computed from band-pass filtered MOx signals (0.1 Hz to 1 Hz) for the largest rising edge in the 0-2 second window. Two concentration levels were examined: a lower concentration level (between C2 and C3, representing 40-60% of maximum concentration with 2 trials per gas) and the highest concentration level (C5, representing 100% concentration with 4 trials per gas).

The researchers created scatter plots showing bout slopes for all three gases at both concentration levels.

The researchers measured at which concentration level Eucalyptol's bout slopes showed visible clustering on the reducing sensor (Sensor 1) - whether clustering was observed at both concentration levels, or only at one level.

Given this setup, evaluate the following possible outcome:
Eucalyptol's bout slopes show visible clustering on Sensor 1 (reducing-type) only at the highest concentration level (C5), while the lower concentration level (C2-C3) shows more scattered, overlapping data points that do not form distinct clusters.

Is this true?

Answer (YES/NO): YES